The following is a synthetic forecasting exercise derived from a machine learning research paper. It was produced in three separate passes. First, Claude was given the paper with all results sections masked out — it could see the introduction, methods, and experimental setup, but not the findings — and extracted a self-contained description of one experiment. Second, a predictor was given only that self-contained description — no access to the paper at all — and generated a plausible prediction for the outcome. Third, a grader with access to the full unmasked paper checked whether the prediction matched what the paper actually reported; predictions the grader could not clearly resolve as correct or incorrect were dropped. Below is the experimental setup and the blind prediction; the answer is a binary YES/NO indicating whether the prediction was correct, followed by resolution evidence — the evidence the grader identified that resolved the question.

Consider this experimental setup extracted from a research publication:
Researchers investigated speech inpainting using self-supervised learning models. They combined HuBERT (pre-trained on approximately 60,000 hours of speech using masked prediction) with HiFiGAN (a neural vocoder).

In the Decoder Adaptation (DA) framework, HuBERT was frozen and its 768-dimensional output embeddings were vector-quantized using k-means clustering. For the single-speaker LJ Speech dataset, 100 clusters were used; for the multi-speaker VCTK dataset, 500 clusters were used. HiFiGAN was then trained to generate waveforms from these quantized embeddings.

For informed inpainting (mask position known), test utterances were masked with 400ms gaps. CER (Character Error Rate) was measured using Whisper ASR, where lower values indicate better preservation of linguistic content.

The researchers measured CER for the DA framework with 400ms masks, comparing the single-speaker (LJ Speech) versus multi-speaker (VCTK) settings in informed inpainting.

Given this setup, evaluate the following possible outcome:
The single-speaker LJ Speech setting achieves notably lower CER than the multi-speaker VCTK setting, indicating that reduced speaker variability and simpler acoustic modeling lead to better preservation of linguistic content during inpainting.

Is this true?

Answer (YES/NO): NO